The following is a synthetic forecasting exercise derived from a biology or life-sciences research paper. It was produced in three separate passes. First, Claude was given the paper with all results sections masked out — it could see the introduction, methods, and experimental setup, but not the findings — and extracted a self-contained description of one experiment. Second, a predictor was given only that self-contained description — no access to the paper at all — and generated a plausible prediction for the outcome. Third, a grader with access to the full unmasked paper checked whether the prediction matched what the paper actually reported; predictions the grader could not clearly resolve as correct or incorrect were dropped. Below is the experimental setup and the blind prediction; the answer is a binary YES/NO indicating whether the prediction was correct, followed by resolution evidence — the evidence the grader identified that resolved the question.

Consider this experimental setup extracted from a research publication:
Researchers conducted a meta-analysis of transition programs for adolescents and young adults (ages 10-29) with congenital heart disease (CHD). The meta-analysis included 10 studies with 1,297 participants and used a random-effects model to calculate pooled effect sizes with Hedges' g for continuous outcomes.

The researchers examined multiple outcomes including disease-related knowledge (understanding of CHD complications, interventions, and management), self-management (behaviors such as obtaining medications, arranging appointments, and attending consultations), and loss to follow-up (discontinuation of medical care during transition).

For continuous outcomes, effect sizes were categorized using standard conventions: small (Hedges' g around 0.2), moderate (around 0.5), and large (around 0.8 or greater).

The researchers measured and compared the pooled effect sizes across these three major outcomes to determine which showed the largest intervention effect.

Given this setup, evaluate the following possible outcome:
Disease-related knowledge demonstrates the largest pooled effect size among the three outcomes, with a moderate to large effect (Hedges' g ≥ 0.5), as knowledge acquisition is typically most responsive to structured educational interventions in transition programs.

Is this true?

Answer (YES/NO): YES